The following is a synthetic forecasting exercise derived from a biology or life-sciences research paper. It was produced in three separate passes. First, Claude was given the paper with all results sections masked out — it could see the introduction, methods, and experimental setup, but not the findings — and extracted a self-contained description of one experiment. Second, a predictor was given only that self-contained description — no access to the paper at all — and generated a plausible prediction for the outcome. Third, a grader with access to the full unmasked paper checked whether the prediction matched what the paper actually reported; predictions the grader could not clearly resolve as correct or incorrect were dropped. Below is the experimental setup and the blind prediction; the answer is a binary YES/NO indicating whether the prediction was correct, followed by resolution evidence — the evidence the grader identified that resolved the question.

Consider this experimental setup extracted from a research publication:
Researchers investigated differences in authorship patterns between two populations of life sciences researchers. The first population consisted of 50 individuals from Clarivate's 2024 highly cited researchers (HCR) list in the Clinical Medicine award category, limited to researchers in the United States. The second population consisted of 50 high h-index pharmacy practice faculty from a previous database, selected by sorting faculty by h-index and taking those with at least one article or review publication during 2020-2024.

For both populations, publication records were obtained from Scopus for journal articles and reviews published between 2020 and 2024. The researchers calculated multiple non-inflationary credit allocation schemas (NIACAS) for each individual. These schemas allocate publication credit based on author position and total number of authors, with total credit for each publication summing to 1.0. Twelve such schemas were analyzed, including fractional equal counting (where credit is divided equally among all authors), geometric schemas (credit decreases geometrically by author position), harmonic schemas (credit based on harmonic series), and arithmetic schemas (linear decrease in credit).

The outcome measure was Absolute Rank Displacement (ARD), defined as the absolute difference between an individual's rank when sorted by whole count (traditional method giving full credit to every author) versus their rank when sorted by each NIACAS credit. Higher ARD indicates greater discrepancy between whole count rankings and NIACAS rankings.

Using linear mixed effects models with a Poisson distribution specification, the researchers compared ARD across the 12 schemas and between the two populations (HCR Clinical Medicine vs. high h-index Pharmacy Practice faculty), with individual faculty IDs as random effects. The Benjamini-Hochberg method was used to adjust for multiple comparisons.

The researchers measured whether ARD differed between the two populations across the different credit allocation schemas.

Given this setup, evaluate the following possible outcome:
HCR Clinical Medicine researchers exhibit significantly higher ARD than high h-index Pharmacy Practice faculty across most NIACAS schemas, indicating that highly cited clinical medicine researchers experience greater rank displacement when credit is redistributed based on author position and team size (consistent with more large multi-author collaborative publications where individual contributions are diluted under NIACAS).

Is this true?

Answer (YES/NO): NO